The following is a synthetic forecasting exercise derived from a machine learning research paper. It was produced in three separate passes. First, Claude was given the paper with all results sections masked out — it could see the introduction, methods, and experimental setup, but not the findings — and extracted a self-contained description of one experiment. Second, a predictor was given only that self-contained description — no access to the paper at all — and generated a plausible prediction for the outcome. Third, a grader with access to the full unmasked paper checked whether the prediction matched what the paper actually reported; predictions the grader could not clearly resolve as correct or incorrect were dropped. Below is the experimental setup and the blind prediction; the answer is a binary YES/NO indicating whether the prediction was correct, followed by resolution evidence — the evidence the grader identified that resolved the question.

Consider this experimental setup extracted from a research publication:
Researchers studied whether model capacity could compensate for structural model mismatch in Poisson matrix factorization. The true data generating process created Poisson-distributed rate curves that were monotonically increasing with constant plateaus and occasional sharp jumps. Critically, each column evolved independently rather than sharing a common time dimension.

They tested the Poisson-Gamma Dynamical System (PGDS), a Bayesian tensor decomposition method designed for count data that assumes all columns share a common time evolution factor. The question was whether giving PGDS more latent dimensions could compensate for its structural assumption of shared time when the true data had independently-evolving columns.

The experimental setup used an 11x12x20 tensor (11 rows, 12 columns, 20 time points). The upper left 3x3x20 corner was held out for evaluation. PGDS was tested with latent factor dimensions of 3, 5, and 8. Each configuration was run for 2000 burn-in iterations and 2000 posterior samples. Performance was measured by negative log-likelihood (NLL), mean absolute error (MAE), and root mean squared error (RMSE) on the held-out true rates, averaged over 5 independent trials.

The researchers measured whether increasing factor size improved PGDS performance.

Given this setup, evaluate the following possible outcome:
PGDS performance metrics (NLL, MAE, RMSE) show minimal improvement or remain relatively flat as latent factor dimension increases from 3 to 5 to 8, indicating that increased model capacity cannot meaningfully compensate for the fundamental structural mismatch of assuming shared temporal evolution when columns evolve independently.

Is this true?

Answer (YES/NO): YES